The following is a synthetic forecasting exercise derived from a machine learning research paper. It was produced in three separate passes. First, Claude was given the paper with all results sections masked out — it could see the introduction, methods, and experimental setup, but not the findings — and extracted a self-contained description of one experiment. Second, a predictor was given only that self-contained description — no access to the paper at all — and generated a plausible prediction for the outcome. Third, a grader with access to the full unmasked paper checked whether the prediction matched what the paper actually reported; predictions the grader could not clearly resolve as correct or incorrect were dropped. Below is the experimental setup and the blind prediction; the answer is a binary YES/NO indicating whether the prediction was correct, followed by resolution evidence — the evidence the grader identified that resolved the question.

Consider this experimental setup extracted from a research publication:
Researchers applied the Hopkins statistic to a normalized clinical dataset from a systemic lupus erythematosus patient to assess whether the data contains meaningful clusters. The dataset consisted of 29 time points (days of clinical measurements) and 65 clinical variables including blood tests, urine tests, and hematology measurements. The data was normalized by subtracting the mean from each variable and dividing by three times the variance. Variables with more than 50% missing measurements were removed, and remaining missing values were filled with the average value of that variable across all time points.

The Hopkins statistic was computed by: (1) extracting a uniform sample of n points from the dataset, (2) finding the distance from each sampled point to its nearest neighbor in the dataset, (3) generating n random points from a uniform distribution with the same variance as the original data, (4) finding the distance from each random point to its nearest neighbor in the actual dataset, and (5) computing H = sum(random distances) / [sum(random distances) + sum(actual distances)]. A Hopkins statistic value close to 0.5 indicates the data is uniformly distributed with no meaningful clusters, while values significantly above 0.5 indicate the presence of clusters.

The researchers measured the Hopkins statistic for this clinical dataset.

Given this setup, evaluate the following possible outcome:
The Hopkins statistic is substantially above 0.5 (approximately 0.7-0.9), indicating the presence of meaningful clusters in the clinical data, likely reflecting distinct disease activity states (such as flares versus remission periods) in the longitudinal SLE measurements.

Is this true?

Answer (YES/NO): NO